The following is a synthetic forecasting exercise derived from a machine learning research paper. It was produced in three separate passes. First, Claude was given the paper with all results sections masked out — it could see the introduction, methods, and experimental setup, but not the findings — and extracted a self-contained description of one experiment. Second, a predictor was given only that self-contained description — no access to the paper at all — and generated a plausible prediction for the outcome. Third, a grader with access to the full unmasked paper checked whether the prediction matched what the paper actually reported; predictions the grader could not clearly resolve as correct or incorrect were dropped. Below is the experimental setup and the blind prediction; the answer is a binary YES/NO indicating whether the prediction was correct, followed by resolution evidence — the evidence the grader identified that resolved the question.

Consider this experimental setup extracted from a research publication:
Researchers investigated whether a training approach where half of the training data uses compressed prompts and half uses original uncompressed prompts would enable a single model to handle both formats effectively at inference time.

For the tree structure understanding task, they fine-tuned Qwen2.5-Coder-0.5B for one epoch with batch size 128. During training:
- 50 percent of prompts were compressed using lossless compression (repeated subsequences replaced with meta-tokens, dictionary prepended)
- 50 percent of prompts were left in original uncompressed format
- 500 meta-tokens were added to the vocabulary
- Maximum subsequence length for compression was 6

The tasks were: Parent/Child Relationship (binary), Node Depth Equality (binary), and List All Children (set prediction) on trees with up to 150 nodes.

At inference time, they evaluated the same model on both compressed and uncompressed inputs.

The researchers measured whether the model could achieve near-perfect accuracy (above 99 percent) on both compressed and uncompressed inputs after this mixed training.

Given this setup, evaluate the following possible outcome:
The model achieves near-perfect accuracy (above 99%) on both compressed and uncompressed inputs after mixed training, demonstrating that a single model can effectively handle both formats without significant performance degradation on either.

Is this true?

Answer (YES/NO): NO